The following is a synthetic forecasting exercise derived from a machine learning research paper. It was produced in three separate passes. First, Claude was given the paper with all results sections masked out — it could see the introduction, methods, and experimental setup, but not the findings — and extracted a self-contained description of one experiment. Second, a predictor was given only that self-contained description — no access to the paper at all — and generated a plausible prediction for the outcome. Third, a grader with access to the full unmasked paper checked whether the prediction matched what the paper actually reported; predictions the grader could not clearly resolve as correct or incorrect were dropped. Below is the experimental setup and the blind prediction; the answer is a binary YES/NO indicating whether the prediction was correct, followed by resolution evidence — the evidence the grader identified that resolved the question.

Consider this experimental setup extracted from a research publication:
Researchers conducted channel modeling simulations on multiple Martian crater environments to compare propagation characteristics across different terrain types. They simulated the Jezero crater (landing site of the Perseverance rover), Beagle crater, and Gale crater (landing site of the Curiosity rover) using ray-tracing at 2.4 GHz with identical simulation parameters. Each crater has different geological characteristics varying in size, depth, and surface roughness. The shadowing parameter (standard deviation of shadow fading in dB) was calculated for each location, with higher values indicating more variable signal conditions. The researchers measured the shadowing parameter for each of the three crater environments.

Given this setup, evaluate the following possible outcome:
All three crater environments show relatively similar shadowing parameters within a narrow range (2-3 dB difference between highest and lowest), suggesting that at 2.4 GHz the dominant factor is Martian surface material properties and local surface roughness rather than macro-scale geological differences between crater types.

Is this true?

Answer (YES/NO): NO